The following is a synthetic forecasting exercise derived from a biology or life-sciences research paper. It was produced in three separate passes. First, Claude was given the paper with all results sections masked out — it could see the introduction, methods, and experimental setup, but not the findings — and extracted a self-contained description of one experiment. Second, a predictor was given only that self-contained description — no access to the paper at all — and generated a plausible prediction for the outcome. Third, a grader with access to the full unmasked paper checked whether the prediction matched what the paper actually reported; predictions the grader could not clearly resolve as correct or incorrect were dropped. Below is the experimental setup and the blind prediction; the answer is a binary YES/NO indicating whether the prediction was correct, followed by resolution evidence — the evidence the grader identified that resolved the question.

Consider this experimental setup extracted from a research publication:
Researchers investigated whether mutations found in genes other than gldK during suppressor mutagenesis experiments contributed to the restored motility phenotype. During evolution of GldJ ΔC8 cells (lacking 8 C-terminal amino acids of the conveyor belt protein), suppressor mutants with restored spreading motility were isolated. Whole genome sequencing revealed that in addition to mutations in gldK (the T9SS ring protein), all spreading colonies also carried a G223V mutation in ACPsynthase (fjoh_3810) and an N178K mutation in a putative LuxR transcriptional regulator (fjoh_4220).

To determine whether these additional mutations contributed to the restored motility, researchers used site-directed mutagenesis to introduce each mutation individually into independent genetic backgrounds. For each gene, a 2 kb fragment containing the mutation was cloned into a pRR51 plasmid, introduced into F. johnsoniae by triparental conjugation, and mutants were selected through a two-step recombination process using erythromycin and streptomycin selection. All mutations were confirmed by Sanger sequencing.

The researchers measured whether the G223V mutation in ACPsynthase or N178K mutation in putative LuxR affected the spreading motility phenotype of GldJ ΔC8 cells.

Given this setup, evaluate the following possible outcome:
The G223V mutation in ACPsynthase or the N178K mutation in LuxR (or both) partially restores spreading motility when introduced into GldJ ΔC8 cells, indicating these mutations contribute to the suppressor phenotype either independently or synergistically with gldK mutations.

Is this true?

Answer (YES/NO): NO